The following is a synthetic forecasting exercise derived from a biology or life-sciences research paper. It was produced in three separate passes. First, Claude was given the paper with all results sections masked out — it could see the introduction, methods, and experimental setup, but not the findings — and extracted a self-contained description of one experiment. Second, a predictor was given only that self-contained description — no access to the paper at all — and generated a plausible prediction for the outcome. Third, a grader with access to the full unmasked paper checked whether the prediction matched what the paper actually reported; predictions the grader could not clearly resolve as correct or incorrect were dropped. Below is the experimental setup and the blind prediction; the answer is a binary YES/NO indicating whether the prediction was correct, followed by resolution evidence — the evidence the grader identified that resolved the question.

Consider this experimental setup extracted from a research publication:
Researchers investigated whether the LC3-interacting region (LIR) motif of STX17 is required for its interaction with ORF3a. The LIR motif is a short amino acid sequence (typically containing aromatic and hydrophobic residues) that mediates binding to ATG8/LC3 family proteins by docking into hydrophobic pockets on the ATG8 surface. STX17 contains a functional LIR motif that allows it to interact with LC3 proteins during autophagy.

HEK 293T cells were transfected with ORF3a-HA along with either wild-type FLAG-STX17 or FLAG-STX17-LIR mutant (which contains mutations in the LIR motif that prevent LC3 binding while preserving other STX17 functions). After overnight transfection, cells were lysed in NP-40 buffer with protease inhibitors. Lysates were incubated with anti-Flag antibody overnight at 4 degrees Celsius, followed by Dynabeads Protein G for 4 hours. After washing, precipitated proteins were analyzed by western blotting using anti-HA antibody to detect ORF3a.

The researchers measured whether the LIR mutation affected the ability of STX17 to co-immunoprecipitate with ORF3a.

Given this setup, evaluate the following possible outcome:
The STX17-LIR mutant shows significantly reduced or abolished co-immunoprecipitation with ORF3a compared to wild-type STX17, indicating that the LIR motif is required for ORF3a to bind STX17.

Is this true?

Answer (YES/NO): NO